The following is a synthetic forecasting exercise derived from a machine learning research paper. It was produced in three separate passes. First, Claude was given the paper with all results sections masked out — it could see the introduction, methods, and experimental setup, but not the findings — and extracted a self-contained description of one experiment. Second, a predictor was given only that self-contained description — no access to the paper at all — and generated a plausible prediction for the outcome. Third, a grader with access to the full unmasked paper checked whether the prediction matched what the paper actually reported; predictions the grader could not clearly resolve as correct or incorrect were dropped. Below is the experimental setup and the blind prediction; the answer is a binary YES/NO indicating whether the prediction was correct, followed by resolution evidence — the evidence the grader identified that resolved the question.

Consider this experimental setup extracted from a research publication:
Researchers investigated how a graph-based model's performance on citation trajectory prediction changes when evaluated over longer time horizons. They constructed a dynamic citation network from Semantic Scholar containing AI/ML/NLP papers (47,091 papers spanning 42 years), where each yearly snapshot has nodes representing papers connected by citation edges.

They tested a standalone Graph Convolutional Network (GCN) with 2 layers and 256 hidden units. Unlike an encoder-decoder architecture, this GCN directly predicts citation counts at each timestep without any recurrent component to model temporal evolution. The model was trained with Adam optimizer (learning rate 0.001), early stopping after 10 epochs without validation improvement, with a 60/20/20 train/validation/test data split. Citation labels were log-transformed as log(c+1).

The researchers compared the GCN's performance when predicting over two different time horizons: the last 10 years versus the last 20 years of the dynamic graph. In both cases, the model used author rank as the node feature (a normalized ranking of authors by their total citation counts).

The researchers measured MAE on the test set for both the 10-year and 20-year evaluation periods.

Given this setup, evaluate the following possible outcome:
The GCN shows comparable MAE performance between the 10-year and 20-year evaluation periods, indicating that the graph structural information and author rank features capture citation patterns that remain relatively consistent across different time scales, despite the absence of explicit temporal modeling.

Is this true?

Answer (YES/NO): NO